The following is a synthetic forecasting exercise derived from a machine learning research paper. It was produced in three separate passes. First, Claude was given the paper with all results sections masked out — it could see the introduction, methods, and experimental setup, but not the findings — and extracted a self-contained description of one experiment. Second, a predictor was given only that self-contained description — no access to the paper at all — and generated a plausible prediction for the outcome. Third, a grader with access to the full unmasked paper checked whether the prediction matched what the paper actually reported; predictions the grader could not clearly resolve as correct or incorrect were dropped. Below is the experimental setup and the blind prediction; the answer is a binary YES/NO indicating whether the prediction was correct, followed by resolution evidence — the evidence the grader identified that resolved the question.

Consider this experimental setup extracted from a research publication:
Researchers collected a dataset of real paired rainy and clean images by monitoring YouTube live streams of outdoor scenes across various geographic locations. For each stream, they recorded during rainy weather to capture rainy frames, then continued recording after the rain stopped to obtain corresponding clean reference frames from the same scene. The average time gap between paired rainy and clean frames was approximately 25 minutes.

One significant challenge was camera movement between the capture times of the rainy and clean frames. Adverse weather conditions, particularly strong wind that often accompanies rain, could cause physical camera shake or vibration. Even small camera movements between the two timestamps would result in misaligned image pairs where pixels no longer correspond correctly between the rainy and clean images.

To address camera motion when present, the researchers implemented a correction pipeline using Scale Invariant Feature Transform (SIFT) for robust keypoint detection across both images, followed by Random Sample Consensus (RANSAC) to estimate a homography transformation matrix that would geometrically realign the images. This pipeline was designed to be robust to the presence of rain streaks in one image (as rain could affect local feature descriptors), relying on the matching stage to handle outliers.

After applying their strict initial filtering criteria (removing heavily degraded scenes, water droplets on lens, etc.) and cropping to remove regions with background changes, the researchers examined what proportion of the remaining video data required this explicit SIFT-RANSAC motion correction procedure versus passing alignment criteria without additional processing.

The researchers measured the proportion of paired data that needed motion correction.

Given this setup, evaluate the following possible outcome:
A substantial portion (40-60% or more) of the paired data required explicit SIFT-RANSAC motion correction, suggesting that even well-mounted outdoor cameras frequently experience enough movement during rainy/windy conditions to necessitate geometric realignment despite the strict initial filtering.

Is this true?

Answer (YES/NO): NO